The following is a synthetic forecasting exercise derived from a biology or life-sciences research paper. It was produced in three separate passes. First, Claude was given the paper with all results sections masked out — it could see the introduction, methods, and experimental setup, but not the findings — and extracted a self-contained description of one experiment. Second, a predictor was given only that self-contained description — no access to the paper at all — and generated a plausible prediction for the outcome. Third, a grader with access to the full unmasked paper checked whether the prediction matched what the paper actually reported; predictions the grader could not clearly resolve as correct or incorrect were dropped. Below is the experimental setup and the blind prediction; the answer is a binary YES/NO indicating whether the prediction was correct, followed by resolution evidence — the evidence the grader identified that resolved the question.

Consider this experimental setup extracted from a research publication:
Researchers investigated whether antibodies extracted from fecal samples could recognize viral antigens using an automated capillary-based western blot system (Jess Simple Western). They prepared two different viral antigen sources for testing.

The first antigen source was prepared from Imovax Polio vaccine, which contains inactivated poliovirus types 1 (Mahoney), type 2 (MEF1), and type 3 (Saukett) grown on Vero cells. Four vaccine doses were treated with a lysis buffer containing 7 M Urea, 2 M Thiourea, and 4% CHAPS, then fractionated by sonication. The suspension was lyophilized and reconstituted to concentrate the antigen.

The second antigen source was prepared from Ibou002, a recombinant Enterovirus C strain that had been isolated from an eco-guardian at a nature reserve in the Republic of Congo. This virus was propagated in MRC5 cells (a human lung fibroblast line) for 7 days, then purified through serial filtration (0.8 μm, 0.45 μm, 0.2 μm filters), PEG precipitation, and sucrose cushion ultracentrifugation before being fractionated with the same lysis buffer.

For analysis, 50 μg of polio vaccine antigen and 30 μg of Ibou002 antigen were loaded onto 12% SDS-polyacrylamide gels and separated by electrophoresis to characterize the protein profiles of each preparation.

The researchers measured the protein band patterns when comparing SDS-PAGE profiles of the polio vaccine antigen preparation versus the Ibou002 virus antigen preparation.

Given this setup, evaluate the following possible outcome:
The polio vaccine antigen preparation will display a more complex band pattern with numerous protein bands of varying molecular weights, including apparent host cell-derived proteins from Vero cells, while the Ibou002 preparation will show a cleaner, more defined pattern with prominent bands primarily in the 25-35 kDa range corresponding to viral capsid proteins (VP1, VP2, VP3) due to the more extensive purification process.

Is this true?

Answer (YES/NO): NO